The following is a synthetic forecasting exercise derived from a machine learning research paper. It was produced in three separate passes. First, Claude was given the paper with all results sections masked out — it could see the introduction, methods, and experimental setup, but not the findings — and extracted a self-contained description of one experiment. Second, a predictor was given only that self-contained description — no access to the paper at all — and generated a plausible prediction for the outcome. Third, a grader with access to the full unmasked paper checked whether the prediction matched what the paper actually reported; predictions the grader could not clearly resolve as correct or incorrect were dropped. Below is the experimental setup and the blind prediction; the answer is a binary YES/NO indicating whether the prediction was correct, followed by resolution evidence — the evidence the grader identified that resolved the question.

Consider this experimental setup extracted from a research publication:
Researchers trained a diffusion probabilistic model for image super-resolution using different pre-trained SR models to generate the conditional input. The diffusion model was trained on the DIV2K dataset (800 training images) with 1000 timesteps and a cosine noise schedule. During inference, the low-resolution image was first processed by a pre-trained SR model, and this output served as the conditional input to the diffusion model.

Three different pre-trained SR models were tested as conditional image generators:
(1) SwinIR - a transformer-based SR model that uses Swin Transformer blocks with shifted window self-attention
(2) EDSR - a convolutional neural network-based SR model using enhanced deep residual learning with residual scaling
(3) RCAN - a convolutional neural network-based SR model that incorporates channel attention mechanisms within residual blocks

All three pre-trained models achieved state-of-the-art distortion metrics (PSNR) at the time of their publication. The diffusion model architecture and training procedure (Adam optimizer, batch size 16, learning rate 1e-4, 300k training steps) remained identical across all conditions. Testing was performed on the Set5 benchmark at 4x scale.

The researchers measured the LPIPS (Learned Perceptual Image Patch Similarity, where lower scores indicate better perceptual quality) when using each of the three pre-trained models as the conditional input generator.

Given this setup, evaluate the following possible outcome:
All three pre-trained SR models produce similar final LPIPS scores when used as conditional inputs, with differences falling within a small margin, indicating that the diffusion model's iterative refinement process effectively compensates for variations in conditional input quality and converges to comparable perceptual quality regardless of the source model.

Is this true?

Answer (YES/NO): NO